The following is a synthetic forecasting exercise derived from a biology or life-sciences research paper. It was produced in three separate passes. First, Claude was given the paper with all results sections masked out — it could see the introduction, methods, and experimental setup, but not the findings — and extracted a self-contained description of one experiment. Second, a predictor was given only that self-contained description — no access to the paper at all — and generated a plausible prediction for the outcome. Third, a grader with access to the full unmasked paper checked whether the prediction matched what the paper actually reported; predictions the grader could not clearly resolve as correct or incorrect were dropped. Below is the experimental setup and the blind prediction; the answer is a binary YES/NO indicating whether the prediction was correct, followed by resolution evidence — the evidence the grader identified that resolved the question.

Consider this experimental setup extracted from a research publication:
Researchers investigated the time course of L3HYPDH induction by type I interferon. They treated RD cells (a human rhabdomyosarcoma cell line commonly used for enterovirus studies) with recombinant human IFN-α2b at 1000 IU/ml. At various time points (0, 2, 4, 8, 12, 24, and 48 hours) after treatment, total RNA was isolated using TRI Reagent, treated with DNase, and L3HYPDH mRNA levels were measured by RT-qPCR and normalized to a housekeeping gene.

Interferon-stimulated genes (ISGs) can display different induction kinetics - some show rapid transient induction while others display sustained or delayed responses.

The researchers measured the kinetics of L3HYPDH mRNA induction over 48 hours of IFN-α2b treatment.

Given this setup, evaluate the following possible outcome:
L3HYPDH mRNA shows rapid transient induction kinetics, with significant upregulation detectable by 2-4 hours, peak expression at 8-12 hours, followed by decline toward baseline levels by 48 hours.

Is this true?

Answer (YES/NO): NO